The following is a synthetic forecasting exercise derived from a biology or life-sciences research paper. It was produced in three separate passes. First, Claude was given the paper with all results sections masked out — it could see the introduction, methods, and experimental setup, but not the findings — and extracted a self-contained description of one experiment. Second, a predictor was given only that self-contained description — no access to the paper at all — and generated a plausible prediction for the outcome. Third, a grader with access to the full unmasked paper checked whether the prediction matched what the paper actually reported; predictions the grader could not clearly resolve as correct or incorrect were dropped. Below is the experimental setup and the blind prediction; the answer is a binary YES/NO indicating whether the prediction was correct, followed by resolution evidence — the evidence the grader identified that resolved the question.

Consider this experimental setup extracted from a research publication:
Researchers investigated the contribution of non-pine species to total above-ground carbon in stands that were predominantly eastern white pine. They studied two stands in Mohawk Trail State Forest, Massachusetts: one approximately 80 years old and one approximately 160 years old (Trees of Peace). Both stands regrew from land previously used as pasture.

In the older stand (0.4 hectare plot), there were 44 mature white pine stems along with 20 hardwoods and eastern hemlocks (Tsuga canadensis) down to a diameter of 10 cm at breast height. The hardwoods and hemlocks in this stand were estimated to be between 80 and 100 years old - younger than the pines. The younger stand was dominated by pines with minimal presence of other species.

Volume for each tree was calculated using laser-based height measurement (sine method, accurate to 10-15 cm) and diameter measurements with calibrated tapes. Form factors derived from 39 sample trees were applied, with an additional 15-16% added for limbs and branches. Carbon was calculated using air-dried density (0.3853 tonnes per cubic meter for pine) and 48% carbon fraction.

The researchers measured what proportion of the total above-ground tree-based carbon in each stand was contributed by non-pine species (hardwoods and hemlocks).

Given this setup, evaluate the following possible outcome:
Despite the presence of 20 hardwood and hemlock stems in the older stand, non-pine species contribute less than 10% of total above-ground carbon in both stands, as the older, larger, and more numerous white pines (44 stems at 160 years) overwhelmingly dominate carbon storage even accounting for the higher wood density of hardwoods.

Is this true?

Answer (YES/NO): NO